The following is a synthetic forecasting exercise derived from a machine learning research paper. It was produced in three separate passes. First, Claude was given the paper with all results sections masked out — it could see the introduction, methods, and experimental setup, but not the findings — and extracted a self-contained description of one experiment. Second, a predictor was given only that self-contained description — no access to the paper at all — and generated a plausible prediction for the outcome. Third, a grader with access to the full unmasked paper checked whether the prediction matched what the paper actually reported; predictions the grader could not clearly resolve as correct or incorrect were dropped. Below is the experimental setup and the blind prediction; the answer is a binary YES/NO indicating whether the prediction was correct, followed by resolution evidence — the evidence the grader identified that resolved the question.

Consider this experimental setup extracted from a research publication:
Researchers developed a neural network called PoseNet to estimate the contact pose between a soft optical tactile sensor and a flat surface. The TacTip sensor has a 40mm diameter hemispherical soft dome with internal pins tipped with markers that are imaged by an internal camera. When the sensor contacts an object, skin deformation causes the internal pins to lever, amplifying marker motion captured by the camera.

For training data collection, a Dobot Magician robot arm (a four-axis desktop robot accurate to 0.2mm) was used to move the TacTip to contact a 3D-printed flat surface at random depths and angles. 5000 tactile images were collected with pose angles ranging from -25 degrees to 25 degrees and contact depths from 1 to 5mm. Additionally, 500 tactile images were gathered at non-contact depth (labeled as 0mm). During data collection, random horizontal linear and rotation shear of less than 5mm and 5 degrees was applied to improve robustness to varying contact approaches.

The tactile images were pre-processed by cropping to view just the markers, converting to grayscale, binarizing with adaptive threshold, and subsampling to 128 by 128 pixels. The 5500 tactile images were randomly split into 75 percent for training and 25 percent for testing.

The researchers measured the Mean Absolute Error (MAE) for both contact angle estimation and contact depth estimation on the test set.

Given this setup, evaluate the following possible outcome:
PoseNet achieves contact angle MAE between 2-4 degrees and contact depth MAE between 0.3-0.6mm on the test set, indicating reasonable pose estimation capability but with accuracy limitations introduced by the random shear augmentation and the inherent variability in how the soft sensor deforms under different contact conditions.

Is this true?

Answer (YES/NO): NO